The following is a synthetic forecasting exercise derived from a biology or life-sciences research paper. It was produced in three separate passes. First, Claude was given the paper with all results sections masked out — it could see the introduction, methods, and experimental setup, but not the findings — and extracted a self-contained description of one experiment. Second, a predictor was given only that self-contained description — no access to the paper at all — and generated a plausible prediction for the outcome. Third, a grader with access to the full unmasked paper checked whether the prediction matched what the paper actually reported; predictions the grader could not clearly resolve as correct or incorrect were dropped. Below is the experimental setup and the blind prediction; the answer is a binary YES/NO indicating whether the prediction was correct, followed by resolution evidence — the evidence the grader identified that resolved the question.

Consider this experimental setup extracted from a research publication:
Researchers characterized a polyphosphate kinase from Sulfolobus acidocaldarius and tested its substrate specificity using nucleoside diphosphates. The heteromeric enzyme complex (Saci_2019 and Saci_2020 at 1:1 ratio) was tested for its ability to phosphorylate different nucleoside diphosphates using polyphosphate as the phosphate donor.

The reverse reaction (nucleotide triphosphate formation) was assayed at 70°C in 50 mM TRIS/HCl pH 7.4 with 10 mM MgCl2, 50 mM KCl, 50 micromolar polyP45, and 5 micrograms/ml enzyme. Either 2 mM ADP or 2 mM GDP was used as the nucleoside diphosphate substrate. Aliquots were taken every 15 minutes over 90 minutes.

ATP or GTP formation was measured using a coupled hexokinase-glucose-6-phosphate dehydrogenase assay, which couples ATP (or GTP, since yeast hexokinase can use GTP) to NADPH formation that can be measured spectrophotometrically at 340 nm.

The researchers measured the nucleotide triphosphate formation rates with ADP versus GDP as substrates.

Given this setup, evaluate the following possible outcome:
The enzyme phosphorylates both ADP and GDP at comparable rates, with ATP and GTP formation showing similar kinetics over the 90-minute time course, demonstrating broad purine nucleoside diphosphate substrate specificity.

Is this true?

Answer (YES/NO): NO